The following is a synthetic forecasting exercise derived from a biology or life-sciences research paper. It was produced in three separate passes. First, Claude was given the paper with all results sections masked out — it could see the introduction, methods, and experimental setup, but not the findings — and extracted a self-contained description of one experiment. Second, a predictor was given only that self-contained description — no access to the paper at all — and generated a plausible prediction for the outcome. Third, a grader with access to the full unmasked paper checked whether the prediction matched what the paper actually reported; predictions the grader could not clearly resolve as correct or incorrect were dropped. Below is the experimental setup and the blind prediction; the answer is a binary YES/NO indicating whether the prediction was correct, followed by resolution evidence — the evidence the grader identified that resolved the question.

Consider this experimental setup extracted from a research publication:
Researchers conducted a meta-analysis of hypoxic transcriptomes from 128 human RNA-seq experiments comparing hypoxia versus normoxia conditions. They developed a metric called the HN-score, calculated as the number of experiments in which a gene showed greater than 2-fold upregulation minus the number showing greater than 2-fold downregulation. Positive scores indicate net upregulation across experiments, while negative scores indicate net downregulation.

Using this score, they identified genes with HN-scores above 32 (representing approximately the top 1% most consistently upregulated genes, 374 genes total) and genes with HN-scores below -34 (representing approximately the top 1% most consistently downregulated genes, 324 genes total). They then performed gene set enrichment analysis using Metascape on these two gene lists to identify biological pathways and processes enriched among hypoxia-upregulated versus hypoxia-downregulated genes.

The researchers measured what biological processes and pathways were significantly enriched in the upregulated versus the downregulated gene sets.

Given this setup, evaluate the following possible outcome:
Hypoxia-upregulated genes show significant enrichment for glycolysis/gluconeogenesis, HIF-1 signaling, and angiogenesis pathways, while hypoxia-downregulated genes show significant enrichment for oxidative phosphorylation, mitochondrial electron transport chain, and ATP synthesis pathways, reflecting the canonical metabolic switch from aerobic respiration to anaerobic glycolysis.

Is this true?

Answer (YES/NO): NO